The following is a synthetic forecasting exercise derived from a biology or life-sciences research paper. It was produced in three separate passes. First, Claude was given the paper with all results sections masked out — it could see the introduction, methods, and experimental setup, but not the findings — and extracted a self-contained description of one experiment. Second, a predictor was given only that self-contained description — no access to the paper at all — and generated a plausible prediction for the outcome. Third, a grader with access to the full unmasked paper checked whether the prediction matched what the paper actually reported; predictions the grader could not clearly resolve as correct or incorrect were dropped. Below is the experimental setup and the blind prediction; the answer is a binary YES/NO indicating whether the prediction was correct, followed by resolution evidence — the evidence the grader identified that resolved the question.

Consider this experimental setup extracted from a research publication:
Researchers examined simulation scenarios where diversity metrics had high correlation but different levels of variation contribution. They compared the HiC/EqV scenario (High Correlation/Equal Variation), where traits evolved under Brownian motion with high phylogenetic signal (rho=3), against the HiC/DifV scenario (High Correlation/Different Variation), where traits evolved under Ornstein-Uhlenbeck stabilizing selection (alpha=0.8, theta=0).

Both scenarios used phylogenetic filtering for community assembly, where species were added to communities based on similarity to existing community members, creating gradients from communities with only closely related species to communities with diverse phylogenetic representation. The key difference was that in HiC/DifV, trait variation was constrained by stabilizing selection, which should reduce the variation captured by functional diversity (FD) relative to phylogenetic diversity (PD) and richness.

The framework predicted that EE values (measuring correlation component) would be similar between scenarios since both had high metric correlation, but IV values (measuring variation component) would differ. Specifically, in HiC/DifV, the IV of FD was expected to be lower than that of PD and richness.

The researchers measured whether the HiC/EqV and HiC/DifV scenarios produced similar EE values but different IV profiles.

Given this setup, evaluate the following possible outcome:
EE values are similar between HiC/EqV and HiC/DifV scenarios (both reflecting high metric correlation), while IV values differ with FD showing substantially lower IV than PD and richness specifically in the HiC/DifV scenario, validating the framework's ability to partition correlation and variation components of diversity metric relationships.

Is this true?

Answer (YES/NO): YES